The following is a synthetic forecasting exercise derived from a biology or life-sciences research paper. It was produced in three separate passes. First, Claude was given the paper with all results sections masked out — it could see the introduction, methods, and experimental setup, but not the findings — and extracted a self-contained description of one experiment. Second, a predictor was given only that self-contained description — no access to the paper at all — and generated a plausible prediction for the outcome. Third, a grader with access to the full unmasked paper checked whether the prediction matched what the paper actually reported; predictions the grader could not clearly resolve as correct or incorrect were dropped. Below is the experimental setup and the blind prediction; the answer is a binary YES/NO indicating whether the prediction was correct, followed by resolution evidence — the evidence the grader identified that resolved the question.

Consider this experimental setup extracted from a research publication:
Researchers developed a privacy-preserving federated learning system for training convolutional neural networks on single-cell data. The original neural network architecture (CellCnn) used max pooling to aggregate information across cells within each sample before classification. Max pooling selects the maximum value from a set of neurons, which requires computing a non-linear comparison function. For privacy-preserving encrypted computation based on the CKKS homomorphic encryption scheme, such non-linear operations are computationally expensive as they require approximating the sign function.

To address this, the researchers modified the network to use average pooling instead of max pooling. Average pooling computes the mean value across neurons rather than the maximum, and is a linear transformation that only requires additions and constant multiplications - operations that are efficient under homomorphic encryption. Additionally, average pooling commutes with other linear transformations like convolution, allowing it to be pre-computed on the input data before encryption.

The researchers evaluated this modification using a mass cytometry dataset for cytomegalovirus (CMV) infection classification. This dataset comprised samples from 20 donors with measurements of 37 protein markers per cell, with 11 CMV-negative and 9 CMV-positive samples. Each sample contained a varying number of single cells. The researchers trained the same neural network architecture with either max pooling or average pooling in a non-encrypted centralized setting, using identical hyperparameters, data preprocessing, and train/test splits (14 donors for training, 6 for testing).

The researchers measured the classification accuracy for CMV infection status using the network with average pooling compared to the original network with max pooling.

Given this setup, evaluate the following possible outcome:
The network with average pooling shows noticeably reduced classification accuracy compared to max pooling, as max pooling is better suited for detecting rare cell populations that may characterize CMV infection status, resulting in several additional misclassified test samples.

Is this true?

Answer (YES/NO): NO